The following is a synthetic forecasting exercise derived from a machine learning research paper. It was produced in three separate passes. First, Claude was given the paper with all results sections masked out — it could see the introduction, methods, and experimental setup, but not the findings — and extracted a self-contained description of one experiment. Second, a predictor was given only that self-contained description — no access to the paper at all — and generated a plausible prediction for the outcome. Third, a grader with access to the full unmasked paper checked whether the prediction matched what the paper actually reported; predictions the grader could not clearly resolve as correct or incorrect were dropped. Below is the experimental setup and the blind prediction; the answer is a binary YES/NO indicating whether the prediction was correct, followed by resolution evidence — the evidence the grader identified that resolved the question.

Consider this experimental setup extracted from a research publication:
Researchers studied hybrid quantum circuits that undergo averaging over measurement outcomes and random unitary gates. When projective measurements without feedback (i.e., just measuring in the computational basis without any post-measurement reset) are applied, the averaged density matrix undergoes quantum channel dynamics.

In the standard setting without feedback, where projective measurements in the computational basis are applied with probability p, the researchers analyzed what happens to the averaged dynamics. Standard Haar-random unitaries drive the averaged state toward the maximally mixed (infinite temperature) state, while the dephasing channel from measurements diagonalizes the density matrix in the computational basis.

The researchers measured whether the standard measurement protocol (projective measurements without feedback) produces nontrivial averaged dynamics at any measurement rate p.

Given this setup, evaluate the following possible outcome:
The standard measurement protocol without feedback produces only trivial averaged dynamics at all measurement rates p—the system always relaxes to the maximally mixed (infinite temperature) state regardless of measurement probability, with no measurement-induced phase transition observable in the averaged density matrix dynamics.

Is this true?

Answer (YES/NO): YES